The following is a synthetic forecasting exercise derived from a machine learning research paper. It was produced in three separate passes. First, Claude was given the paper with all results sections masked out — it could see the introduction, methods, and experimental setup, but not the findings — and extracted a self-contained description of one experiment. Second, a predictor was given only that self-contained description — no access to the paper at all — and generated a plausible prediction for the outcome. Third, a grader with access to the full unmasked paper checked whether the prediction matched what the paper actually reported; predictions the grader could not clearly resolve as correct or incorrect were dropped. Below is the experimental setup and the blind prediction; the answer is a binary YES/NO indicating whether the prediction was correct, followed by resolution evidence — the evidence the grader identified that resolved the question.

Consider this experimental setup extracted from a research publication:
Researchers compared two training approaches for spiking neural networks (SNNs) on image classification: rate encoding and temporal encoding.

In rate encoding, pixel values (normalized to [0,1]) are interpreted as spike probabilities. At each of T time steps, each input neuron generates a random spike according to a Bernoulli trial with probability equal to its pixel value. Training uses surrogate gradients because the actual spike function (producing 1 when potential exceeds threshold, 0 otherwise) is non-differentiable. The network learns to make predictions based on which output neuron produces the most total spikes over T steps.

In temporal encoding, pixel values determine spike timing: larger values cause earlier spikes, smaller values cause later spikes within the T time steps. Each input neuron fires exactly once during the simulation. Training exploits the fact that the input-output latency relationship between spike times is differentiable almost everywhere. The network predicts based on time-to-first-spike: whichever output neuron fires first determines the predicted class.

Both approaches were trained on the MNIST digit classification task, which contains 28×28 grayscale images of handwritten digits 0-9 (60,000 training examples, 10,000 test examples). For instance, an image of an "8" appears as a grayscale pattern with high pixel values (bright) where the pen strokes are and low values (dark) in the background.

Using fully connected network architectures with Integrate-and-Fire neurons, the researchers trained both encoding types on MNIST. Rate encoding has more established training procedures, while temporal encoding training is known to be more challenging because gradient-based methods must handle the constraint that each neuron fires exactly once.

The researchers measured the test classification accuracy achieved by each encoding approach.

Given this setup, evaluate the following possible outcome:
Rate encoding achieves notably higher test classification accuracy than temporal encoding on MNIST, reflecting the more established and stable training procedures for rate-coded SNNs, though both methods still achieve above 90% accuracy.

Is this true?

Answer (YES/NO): NO